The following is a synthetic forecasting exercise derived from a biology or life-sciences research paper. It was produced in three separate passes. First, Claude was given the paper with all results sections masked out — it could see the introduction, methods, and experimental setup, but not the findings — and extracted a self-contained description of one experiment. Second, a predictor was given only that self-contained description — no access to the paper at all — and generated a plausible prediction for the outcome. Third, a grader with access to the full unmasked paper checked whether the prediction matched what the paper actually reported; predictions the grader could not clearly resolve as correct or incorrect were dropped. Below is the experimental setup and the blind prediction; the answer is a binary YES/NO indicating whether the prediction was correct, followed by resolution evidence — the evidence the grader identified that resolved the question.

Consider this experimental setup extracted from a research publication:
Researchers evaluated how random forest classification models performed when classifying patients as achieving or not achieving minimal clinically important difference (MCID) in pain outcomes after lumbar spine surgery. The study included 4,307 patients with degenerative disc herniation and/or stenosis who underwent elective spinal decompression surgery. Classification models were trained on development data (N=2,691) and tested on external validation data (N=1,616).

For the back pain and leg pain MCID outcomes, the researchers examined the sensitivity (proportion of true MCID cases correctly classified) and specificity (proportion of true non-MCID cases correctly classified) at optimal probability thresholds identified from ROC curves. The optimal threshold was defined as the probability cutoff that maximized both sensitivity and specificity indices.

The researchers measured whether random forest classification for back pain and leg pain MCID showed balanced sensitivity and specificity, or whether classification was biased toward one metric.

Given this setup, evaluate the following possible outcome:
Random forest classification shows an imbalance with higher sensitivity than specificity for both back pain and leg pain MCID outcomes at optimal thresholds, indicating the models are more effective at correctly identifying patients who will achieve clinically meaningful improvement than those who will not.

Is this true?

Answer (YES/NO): YES